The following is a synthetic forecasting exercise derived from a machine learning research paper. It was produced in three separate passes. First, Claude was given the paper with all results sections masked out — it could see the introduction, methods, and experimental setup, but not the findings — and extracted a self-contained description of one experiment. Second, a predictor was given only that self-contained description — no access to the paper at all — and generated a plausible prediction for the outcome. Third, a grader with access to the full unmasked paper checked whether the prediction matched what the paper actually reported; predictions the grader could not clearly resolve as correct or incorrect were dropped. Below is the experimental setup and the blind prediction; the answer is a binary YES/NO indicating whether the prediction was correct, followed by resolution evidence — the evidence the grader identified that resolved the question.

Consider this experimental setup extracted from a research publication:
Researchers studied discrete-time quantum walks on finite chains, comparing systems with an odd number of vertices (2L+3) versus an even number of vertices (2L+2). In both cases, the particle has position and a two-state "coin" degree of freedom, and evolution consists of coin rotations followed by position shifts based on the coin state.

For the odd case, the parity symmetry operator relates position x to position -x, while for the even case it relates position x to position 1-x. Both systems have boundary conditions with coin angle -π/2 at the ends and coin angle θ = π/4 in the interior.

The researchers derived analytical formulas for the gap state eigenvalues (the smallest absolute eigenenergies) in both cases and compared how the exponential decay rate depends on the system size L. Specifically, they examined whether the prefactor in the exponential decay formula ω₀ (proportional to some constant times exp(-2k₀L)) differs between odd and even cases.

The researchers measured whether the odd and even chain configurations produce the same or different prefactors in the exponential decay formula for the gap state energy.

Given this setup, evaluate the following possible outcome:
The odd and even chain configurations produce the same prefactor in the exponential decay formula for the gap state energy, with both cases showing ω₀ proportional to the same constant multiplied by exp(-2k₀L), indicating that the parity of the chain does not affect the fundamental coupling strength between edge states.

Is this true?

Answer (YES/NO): NO